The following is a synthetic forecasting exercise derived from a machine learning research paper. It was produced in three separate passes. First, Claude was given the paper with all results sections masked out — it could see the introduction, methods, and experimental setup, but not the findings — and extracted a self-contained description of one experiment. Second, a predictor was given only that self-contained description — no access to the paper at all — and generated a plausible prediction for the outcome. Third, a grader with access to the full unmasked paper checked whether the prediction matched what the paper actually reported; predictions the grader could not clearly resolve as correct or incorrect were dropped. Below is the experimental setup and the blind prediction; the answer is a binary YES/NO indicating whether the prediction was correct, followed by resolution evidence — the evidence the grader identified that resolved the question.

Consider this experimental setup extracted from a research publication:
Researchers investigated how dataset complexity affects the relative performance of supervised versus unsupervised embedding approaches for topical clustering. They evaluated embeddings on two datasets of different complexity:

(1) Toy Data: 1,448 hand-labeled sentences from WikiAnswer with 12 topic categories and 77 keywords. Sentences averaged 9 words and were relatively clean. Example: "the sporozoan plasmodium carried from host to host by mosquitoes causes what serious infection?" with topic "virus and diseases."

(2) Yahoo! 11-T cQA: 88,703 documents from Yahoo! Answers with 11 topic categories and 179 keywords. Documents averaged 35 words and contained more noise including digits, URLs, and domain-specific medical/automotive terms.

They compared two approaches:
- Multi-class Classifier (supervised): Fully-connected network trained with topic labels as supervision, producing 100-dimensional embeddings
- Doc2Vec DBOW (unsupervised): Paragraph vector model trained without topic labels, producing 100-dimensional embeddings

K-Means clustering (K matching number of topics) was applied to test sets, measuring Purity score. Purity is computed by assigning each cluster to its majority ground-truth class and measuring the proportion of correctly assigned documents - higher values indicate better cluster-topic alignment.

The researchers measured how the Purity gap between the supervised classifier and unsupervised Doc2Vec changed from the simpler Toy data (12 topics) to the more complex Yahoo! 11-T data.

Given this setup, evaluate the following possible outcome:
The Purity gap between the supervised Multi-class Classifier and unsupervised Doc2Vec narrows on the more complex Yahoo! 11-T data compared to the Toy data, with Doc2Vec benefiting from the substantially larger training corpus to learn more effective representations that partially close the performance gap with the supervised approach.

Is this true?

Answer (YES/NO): NO